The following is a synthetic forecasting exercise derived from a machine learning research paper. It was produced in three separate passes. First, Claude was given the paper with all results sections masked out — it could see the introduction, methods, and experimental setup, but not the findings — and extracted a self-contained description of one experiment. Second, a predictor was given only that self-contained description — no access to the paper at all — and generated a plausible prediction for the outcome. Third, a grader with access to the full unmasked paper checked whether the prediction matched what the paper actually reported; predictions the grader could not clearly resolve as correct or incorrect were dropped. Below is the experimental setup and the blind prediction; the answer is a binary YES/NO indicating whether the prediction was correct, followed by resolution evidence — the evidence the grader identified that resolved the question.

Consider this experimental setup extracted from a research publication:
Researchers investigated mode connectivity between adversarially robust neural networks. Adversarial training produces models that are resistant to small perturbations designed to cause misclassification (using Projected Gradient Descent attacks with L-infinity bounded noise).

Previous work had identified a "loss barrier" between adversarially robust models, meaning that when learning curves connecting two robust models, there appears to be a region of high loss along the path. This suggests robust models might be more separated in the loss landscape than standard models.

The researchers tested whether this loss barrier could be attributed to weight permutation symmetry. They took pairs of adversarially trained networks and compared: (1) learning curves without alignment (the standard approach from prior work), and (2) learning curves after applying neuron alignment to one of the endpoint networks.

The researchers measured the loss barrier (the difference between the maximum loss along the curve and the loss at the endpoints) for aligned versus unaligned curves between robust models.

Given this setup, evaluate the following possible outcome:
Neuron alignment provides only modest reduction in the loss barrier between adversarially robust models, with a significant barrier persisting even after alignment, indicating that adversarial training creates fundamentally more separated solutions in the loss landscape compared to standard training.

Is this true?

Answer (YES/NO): NO